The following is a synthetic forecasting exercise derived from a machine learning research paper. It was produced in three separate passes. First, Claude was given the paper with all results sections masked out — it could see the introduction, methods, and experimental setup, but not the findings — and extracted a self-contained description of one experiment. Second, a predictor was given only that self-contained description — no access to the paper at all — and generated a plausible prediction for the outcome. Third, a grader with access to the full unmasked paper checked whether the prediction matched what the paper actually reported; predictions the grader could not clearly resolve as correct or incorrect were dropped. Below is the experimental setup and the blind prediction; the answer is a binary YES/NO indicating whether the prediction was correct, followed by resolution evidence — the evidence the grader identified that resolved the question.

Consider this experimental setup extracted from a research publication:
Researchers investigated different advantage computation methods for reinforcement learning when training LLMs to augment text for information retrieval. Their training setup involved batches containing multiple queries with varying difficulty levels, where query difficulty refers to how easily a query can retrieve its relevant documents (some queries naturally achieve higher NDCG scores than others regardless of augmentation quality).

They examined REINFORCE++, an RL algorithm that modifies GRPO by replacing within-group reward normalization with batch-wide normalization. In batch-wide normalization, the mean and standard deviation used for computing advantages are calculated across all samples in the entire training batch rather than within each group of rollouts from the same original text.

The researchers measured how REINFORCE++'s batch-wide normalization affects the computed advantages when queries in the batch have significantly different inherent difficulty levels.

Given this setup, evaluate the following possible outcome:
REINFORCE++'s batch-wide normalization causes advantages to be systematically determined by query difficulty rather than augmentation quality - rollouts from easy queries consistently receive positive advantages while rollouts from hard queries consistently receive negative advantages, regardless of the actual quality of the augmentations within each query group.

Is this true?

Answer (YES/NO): YES